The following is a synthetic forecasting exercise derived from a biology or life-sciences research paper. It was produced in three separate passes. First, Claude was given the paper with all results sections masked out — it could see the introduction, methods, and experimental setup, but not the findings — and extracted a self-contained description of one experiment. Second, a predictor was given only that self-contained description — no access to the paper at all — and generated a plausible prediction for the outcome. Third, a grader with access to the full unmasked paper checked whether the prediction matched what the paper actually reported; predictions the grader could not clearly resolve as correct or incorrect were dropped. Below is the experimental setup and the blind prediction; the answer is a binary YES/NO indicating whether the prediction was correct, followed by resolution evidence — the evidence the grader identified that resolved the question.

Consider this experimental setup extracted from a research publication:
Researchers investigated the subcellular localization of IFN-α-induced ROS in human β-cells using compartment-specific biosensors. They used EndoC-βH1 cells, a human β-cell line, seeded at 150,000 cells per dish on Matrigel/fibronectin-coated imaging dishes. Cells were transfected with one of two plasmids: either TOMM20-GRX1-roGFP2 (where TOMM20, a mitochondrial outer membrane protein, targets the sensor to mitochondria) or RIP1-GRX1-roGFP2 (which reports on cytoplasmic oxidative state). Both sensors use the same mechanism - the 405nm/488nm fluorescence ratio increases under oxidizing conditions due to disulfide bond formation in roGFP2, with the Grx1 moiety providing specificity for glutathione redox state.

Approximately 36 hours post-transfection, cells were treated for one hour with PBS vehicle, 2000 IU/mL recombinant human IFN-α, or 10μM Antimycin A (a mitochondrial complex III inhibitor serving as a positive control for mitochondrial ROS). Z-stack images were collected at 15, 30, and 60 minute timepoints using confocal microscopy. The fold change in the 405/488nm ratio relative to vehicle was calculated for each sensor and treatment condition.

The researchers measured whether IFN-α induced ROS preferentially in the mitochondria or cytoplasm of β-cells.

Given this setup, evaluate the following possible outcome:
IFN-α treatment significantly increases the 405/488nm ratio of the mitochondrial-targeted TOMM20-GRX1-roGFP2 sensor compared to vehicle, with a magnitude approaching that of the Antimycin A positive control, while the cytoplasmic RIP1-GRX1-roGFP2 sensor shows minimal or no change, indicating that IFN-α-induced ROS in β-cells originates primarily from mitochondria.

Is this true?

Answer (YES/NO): NO